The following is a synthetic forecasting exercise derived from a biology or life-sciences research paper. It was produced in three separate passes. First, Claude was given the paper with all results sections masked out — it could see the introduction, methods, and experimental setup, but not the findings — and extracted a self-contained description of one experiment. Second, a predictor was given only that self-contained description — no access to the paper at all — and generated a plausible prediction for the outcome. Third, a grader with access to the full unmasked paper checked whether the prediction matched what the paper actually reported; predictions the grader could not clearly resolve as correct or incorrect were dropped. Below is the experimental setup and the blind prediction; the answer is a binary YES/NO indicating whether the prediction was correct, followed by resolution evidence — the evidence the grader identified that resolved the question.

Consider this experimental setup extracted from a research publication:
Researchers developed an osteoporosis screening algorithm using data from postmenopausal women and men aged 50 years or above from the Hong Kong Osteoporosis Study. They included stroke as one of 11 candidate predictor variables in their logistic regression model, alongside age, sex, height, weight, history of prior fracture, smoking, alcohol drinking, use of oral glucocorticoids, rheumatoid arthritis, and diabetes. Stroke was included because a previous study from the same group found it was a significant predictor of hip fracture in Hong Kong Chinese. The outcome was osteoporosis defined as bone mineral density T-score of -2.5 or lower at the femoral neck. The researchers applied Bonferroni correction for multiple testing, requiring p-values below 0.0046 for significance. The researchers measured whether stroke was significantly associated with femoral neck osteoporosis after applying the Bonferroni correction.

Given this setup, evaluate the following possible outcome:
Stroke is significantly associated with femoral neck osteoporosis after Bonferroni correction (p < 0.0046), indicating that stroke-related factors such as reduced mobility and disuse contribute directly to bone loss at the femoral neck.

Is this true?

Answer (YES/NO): NO